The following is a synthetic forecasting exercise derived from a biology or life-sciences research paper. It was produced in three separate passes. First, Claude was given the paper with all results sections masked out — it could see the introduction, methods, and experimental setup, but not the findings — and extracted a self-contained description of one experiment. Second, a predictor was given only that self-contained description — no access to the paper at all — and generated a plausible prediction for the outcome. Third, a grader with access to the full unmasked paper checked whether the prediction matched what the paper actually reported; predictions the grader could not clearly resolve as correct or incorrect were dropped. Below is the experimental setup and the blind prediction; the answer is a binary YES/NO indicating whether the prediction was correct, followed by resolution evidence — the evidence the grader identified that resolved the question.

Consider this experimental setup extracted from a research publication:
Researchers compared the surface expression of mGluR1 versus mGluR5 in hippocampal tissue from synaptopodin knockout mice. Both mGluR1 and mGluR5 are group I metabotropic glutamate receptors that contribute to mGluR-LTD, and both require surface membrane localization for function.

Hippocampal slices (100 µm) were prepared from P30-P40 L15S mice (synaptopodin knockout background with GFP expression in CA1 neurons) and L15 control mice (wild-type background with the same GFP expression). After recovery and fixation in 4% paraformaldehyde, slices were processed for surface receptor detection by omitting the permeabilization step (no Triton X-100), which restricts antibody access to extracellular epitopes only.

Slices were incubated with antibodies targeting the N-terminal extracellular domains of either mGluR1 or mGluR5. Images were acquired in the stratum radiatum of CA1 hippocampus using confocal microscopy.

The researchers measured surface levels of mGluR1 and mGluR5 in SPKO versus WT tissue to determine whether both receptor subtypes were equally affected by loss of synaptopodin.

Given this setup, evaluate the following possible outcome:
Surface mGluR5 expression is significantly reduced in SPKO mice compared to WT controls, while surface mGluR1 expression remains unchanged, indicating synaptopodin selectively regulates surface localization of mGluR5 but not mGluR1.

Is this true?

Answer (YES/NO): YES